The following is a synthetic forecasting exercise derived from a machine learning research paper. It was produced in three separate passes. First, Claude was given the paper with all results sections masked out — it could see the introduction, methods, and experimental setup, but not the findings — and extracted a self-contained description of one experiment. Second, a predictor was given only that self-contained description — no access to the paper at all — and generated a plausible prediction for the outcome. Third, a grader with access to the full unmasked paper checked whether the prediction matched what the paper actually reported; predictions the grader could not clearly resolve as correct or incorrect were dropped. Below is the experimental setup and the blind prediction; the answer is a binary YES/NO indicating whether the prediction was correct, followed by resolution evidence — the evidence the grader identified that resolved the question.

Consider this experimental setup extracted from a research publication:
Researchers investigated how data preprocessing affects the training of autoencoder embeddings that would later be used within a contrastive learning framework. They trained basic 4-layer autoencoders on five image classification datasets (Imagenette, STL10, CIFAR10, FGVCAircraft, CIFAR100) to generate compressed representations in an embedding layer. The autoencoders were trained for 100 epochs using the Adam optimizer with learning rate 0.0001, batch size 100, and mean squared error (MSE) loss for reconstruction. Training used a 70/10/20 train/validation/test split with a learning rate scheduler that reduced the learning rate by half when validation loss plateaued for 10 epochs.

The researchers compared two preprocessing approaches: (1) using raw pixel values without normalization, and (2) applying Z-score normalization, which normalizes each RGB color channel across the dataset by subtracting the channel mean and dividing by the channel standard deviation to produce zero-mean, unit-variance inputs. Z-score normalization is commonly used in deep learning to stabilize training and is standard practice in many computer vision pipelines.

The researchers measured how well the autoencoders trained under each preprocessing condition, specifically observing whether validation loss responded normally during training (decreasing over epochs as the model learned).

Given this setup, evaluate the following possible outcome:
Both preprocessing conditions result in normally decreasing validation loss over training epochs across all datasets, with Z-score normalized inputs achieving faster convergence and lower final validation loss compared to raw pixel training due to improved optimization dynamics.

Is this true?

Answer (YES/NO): NO